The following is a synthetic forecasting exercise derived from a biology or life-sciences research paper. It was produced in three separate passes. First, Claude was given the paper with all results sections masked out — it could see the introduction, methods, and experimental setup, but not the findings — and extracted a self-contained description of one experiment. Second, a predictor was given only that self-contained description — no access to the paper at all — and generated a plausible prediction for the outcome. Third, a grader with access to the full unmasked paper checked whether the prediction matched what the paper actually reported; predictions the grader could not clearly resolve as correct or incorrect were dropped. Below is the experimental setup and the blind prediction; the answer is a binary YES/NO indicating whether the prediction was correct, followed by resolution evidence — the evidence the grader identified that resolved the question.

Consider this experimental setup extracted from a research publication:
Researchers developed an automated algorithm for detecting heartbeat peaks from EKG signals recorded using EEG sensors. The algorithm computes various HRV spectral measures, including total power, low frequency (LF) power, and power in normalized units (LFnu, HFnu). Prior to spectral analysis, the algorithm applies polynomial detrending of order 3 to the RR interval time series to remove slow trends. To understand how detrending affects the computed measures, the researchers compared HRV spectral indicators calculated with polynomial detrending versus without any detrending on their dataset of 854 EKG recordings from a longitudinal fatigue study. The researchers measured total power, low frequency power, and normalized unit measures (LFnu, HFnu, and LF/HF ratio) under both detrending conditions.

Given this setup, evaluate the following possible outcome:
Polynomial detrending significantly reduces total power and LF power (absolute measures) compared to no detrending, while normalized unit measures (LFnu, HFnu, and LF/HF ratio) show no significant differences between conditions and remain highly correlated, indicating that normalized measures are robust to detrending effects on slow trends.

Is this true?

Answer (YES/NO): YES